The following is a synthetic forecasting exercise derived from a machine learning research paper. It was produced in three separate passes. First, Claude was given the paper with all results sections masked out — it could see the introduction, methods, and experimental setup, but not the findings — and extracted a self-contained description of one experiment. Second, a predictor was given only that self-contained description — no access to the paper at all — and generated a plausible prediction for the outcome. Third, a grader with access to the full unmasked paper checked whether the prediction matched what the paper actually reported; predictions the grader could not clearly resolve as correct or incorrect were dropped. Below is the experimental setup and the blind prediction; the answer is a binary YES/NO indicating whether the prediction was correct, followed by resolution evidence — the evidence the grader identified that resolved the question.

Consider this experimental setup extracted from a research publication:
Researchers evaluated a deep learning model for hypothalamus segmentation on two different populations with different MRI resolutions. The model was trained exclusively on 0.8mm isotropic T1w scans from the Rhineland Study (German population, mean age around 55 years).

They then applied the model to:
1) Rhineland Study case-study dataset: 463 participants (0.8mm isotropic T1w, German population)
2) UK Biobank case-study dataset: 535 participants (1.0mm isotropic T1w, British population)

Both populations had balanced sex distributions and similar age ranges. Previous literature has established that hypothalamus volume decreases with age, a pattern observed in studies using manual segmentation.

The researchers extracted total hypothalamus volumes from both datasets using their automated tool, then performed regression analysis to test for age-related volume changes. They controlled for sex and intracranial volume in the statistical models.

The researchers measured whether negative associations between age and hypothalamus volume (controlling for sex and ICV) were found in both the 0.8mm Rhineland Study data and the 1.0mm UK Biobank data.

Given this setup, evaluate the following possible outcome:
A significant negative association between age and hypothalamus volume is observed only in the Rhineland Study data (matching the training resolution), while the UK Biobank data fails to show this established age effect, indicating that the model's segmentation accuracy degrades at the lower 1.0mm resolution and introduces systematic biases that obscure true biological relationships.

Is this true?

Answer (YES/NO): NO